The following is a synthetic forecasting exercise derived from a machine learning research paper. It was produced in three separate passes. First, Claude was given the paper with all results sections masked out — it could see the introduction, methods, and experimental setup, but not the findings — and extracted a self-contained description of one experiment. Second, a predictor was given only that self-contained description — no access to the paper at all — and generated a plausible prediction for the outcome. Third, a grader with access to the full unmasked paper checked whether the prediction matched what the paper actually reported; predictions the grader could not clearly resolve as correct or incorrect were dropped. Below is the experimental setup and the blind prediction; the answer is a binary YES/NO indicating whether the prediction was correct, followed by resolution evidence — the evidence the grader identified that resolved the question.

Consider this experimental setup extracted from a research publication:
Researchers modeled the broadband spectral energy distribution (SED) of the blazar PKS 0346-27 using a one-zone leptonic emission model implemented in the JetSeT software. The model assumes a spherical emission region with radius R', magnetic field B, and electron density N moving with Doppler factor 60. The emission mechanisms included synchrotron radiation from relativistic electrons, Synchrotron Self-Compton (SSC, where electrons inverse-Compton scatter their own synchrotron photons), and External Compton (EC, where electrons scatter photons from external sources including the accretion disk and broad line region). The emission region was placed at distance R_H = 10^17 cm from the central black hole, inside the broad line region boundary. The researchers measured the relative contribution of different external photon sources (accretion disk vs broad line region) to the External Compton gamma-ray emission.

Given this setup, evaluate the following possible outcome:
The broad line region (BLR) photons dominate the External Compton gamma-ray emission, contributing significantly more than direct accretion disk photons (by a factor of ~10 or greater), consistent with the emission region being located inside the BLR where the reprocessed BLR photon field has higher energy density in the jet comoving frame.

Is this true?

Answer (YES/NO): NO